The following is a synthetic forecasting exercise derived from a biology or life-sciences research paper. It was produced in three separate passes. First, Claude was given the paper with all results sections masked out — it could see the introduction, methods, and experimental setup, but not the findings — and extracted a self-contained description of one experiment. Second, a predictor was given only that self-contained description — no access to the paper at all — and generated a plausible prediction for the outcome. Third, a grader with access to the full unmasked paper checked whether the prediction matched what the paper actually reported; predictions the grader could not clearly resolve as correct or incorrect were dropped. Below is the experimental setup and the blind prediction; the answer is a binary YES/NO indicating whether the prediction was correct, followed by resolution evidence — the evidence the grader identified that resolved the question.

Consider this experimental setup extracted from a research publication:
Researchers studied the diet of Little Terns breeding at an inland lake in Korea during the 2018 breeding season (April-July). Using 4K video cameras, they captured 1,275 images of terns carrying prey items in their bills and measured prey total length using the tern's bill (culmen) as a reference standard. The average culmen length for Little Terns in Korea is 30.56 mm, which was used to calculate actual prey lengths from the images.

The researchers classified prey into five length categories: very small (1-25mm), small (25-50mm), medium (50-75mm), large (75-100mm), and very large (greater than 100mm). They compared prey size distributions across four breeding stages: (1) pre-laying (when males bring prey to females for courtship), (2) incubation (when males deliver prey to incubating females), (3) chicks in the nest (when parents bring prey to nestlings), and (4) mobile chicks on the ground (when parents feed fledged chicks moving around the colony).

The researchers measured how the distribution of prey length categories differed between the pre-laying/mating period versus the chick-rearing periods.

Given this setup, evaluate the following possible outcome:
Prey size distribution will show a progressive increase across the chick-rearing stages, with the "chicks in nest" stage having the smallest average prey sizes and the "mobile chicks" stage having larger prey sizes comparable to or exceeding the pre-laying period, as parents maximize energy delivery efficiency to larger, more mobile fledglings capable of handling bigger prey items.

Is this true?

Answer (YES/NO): NO